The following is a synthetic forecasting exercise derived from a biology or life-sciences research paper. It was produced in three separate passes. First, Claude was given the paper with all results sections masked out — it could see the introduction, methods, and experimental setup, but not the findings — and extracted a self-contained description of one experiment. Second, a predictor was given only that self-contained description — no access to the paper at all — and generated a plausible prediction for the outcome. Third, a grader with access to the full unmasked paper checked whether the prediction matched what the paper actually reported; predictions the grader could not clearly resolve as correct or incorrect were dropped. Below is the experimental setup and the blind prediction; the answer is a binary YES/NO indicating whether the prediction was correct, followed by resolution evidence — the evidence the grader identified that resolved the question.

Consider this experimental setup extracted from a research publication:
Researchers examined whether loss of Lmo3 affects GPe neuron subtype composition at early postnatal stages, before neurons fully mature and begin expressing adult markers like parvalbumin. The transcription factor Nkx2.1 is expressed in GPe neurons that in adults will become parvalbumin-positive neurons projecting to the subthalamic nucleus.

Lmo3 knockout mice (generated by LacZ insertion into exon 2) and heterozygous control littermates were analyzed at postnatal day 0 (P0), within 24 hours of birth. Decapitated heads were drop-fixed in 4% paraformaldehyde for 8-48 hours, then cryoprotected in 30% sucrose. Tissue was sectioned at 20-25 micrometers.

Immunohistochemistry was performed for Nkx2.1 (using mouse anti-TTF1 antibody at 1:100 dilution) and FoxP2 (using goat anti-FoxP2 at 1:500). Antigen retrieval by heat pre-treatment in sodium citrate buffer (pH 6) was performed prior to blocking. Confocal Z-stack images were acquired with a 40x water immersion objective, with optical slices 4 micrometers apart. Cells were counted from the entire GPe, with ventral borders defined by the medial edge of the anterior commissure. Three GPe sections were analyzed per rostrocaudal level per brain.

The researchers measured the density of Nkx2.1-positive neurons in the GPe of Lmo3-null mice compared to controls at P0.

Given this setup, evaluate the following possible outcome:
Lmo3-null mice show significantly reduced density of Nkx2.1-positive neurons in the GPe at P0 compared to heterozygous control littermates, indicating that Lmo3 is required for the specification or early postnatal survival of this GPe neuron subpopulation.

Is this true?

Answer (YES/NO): YES